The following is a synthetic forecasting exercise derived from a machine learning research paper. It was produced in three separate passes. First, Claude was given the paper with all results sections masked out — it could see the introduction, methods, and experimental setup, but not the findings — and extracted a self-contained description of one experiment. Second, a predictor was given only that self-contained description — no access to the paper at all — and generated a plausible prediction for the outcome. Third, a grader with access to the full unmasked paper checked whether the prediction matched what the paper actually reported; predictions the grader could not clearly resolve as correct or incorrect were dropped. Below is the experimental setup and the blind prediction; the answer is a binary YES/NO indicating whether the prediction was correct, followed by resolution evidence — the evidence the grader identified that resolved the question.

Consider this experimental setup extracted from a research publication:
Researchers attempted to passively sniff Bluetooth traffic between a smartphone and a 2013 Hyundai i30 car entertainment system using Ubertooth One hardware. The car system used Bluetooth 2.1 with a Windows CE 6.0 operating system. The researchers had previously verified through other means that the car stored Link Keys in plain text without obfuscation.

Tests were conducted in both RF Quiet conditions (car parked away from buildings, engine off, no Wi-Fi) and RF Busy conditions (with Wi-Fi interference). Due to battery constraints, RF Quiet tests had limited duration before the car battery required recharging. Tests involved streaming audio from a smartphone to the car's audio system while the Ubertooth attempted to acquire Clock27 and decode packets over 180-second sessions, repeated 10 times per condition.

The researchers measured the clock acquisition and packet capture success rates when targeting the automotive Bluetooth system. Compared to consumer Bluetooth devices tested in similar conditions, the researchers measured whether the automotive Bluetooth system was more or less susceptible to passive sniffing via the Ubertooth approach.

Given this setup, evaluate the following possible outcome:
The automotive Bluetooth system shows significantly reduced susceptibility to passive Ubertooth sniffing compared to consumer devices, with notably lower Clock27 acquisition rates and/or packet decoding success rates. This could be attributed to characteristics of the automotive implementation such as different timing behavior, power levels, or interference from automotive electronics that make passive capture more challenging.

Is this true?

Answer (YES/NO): NO